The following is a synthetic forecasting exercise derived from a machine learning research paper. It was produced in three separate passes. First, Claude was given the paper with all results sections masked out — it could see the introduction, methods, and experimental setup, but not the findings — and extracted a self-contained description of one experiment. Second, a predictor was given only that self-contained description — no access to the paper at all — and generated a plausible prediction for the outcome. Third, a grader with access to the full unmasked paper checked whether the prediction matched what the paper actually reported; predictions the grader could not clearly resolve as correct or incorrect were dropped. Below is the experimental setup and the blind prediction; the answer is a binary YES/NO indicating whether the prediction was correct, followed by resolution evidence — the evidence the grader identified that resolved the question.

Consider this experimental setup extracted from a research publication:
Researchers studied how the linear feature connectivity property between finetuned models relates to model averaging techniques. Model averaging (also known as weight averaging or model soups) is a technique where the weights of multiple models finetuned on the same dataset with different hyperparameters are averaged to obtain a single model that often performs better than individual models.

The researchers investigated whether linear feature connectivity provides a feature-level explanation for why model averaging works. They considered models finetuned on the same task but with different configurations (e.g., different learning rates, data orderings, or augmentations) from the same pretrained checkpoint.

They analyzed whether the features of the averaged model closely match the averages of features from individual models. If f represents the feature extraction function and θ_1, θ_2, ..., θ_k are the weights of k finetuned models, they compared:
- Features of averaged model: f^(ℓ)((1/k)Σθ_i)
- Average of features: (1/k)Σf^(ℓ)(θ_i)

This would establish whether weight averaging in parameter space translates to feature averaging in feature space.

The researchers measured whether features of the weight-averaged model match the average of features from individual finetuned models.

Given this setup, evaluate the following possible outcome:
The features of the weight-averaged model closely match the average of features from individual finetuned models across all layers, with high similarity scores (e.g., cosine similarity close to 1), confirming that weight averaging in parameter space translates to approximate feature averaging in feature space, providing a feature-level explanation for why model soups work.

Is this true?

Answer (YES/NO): YES